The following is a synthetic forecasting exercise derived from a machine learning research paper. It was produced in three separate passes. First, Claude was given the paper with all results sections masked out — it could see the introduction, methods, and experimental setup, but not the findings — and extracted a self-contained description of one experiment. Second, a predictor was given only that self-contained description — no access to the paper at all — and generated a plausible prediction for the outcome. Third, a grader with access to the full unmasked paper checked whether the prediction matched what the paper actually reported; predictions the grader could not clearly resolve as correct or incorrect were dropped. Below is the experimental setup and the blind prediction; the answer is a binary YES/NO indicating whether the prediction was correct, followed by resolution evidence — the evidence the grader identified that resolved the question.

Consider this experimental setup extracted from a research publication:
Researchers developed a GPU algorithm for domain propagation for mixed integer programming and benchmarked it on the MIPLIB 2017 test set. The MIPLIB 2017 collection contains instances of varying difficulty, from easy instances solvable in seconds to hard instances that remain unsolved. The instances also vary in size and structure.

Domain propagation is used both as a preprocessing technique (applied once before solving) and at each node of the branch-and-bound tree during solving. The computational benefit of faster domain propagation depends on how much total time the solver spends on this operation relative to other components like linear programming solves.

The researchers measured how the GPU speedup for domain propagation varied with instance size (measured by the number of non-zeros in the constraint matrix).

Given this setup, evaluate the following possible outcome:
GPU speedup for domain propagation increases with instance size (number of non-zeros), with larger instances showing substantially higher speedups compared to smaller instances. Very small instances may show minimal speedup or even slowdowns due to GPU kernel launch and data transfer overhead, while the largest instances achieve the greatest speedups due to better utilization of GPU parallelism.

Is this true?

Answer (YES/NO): YES